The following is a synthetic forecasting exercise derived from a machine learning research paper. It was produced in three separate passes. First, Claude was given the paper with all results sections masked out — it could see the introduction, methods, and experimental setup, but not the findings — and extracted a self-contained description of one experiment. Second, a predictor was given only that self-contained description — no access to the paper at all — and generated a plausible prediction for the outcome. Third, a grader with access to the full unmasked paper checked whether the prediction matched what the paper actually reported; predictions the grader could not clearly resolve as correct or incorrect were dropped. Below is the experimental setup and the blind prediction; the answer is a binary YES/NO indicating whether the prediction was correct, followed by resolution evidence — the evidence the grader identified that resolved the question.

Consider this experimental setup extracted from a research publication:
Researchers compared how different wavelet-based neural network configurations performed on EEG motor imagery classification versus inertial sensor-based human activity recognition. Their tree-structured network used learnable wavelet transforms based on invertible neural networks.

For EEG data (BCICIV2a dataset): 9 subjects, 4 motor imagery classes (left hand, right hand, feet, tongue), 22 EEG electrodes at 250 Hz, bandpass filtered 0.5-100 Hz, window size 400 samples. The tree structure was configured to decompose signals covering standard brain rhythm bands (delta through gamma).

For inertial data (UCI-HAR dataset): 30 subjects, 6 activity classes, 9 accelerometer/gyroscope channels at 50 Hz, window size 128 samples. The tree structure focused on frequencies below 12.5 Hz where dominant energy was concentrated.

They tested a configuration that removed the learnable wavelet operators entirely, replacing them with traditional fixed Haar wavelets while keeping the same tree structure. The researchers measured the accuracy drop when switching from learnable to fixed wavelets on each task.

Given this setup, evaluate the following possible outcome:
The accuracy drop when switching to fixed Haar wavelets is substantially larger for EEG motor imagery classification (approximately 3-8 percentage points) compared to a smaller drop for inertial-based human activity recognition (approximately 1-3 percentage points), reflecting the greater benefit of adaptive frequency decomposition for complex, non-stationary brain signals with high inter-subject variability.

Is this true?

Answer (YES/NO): NO